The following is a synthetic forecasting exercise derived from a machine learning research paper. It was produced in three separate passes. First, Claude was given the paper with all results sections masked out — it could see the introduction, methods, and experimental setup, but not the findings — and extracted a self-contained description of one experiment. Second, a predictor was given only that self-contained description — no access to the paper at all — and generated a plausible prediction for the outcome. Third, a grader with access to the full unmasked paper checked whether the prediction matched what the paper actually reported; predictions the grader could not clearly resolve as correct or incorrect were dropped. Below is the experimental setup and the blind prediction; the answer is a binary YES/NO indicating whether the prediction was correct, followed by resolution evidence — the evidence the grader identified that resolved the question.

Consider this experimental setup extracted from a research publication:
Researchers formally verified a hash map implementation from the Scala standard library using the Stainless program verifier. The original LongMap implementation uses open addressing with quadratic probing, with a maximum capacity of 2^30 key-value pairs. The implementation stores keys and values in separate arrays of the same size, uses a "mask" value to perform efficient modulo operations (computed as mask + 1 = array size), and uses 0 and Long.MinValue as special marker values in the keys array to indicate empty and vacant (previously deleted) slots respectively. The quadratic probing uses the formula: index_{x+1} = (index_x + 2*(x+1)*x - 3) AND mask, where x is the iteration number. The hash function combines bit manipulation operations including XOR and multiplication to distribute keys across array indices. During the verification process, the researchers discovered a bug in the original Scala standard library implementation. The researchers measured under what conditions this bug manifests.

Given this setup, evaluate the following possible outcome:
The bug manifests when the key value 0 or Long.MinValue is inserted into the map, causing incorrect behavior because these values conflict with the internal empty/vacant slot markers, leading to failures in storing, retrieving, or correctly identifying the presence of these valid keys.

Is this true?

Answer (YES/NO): NO